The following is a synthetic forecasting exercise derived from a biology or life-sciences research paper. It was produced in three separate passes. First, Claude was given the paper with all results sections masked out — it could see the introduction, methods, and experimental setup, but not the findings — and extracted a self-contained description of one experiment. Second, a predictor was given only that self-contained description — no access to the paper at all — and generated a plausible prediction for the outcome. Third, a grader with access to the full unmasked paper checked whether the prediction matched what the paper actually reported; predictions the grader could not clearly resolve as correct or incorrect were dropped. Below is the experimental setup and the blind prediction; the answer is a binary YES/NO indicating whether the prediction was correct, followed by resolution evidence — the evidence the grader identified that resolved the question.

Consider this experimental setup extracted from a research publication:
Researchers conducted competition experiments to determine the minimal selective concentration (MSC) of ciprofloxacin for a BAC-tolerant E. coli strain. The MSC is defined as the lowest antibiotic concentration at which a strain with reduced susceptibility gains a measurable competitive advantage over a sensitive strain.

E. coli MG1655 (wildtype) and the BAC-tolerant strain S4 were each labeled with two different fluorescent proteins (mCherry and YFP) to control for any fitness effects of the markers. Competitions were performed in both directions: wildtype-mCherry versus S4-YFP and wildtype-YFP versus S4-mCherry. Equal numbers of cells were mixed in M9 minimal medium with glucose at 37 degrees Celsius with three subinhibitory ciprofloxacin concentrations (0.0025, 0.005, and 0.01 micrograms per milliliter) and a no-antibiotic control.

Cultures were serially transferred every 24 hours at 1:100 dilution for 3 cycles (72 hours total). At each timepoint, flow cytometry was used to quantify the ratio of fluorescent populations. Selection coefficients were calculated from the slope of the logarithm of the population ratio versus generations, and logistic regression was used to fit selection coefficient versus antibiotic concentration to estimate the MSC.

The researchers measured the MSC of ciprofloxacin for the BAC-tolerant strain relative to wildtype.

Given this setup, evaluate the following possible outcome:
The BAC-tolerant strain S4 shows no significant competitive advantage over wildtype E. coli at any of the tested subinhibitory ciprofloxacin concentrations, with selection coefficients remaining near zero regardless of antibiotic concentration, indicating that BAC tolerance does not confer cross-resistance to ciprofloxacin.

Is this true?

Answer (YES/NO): NO